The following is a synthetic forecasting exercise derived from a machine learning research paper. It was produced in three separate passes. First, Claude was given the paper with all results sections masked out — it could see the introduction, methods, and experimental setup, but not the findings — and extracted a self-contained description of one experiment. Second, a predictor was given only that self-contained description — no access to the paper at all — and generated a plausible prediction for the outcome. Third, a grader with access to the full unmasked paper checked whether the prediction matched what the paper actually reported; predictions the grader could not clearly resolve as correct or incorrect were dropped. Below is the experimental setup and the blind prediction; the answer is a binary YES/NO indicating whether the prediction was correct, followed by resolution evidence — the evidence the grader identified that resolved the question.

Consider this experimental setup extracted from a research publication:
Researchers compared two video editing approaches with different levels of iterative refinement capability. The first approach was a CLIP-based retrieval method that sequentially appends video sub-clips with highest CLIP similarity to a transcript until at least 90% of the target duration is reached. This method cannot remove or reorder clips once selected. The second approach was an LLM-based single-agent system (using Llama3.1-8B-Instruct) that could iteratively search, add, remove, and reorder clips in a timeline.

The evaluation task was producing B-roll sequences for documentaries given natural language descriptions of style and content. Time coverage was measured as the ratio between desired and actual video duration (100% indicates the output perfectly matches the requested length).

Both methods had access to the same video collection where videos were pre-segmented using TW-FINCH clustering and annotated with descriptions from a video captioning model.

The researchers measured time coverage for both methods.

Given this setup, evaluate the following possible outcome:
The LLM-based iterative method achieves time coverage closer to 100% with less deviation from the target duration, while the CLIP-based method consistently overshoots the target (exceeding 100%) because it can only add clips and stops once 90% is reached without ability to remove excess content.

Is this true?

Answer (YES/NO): NO